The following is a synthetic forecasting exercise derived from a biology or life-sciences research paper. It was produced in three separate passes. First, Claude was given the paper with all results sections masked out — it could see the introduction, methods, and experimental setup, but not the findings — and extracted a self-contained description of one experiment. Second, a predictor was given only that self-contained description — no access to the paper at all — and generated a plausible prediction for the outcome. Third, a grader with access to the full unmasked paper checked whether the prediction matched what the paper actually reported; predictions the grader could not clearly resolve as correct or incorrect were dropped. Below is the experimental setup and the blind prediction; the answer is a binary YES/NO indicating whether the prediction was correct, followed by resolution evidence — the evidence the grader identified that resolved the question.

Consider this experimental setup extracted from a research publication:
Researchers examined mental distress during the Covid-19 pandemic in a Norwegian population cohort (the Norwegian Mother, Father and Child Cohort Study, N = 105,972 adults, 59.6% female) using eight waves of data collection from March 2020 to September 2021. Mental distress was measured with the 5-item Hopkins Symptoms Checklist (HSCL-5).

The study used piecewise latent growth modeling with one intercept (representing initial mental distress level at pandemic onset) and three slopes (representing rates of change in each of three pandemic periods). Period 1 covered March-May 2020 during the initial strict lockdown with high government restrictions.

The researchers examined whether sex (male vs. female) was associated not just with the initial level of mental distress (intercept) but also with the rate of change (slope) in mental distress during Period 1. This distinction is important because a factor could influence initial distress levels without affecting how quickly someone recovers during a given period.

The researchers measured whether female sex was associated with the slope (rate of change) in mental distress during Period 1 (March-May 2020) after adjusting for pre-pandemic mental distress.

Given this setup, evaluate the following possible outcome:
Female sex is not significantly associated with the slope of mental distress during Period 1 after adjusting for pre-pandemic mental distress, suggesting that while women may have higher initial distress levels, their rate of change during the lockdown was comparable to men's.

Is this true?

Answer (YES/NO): NO